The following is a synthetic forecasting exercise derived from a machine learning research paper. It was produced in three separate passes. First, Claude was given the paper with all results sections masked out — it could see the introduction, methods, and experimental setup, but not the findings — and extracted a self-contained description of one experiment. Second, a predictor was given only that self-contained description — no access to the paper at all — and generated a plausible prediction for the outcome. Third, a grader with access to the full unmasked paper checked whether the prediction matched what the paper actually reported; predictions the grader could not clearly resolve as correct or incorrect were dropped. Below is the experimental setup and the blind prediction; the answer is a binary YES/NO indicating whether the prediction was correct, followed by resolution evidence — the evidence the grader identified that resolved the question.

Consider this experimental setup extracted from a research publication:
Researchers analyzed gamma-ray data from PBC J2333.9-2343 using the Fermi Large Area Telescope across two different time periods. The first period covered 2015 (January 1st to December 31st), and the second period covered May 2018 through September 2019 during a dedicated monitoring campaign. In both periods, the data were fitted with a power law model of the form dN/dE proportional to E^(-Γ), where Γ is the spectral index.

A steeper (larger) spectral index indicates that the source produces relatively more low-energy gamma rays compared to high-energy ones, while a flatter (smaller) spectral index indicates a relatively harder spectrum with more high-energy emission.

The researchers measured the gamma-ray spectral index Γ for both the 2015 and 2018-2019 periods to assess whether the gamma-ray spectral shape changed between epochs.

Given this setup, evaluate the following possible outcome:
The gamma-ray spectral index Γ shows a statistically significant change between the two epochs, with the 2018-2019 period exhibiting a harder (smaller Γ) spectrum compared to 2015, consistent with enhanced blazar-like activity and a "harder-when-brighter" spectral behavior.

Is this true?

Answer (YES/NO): NO